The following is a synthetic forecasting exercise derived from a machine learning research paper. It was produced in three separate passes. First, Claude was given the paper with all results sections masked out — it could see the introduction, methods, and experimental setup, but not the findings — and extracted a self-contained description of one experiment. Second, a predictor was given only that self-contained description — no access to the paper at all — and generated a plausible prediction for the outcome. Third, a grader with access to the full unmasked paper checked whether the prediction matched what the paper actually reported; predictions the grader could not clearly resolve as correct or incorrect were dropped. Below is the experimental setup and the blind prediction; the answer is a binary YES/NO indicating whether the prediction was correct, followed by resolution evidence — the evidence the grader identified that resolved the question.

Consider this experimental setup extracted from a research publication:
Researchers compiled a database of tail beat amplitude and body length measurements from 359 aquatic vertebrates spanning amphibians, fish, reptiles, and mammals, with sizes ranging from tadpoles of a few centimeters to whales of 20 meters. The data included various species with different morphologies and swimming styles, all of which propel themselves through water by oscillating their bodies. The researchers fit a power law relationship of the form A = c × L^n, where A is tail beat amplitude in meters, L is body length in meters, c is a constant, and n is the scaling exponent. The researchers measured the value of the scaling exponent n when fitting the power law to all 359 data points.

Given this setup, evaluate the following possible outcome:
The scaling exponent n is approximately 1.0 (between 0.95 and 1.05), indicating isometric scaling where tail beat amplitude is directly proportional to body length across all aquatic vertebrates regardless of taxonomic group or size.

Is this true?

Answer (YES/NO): YES